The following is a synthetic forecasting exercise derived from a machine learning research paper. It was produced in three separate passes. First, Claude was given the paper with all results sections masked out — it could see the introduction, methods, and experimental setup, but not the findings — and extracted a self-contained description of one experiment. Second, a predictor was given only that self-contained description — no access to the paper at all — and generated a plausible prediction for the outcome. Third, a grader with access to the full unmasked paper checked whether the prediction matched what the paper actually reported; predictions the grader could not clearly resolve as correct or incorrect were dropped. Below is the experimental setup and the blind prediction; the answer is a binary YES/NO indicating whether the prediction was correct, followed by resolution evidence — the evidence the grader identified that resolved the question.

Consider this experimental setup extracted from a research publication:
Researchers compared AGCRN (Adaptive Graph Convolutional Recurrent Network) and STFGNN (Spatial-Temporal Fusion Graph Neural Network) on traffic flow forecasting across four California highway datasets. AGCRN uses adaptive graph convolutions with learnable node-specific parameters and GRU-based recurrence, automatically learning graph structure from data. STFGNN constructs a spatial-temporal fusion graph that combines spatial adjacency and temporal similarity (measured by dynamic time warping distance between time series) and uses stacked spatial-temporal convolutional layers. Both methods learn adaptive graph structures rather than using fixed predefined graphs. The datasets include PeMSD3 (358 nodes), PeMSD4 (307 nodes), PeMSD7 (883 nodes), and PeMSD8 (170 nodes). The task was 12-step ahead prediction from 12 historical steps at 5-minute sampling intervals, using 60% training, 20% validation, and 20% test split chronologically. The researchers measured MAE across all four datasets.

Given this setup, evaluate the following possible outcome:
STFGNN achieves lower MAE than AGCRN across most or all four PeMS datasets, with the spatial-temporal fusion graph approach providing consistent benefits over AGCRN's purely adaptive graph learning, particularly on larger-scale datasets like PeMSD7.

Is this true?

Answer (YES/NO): NO